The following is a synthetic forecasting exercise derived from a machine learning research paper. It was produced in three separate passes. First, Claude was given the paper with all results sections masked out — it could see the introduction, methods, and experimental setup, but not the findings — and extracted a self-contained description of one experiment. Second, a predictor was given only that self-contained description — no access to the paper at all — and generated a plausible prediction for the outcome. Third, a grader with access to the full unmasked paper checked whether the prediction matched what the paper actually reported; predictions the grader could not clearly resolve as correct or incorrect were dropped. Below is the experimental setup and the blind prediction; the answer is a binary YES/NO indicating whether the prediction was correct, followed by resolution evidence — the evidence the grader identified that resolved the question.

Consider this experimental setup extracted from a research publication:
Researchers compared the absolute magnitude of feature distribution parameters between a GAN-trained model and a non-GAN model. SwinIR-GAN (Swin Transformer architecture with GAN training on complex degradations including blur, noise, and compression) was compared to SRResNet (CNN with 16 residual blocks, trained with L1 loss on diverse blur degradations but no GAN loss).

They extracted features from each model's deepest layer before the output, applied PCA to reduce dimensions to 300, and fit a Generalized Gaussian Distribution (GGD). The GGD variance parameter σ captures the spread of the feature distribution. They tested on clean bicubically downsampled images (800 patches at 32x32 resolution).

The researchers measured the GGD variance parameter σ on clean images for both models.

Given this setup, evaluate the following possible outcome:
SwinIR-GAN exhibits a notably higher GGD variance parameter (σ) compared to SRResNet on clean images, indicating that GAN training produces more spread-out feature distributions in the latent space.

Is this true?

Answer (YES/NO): YES